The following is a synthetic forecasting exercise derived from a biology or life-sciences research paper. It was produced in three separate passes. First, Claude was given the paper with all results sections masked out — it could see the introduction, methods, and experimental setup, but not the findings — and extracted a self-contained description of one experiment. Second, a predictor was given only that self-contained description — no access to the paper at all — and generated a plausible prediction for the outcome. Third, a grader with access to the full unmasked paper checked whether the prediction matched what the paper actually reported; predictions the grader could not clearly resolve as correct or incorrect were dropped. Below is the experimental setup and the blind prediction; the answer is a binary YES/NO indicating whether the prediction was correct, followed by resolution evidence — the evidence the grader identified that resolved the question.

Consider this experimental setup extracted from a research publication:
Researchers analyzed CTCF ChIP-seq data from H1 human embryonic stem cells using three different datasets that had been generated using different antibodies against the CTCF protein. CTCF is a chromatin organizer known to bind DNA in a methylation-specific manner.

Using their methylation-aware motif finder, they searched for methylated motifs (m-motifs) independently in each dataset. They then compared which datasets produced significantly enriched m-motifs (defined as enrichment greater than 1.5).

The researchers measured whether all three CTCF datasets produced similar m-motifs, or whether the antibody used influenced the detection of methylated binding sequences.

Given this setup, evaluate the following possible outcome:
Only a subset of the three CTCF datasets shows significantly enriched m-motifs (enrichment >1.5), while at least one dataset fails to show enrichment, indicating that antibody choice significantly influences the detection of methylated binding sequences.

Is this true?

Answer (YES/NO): YES